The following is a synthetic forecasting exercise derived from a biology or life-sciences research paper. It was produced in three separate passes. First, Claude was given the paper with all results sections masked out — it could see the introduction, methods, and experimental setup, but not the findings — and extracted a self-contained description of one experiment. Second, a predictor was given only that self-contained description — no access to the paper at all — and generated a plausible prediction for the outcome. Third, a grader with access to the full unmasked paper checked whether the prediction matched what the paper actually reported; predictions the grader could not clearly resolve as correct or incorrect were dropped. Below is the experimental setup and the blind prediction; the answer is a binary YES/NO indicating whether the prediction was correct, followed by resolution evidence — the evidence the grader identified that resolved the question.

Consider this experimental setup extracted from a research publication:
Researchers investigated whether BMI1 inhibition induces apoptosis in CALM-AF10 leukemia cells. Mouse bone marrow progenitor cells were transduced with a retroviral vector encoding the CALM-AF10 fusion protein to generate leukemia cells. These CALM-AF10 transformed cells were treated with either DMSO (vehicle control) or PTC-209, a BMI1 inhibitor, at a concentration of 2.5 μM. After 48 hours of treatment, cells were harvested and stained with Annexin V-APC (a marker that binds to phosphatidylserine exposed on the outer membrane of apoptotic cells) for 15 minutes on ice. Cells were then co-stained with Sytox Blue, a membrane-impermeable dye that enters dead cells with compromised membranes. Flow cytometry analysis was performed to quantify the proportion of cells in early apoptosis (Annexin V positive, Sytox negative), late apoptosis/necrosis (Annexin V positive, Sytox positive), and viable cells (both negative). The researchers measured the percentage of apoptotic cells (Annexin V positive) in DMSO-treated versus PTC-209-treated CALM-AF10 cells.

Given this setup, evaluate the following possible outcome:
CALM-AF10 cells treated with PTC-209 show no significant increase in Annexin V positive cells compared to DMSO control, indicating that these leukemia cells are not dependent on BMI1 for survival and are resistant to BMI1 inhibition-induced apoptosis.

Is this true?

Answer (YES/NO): NO